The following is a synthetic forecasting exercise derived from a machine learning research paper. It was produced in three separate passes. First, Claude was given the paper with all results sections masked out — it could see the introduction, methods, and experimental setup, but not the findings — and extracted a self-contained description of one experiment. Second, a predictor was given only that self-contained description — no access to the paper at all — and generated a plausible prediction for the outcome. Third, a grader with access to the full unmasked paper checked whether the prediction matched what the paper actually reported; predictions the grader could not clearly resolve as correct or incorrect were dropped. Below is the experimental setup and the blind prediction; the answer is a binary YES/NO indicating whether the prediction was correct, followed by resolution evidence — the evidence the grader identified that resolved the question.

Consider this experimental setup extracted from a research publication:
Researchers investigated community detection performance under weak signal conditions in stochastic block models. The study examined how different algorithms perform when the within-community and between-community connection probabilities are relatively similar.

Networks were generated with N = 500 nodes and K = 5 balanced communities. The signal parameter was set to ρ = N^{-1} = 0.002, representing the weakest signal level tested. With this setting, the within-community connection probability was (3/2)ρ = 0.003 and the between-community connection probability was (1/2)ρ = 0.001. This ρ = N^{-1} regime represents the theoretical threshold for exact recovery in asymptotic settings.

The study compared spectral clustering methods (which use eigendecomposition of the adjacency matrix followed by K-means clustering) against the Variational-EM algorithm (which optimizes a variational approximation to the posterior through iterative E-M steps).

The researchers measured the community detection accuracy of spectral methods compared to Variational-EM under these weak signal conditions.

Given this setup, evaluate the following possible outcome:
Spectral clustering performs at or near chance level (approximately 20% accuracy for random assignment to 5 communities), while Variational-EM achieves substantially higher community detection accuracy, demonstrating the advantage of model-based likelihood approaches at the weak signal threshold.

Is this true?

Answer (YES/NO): NO